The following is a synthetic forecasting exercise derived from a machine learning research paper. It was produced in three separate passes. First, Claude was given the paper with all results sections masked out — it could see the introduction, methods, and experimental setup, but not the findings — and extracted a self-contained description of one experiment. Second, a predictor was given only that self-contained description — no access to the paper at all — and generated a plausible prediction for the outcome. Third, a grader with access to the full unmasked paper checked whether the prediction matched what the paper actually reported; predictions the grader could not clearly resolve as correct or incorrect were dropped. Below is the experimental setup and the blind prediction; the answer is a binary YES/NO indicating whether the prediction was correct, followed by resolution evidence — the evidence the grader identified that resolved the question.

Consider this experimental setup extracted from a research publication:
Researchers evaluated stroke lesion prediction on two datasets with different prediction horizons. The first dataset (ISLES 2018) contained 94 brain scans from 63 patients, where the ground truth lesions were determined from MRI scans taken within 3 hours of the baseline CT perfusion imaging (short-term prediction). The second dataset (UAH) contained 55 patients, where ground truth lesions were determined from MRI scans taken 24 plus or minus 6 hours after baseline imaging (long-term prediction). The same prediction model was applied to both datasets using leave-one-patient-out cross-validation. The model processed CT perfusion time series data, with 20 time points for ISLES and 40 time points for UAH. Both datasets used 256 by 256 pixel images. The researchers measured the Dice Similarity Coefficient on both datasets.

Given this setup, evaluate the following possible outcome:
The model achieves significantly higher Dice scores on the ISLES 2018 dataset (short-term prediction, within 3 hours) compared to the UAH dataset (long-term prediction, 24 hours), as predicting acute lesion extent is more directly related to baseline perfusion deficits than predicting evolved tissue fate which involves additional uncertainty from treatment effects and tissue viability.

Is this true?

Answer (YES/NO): YES